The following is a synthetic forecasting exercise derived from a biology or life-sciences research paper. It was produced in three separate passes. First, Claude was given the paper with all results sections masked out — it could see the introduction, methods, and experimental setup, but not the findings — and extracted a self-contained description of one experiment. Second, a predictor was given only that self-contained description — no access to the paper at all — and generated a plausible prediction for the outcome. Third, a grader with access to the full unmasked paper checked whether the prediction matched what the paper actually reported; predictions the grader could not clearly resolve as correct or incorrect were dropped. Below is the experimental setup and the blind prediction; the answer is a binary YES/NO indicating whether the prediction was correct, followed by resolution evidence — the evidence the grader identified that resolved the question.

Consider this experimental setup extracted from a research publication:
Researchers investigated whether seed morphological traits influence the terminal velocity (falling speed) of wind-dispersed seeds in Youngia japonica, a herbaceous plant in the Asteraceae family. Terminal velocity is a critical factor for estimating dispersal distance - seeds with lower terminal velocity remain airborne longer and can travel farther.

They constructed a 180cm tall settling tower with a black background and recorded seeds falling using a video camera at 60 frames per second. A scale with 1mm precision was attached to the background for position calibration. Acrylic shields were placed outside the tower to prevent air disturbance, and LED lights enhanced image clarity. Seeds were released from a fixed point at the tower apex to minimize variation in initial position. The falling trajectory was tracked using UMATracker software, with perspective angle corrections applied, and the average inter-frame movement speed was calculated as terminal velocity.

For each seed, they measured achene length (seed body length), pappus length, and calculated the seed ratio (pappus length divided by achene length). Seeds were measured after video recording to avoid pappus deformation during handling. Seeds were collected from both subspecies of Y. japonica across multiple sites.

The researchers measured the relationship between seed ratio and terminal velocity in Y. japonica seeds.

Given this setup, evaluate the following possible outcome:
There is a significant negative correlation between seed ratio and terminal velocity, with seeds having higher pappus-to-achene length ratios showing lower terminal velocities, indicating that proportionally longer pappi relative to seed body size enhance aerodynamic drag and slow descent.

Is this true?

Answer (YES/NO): NO